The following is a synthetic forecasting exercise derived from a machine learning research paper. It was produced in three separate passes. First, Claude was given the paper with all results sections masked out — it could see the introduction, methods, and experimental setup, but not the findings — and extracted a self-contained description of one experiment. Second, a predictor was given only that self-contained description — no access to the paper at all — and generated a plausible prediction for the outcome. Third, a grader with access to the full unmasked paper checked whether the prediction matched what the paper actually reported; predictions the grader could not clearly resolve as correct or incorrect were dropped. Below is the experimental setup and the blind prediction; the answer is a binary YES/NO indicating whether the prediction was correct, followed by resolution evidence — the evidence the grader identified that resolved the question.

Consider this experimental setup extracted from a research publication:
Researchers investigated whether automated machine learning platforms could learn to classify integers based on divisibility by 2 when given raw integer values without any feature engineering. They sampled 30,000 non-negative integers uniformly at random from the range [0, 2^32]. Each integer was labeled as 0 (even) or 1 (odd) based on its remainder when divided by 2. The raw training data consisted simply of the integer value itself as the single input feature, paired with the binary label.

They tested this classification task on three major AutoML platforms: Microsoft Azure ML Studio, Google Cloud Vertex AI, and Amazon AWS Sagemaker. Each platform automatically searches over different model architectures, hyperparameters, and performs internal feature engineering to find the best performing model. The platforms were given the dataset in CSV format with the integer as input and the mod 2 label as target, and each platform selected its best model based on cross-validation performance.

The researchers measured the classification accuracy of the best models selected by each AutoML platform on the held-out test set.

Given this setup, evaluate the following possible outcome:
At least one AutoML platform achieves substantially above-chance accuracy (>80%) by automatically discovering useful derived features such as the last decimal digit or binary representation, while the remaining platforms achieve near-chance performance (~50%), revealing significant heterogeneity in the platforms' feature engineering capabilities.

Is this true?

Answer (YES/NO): NO